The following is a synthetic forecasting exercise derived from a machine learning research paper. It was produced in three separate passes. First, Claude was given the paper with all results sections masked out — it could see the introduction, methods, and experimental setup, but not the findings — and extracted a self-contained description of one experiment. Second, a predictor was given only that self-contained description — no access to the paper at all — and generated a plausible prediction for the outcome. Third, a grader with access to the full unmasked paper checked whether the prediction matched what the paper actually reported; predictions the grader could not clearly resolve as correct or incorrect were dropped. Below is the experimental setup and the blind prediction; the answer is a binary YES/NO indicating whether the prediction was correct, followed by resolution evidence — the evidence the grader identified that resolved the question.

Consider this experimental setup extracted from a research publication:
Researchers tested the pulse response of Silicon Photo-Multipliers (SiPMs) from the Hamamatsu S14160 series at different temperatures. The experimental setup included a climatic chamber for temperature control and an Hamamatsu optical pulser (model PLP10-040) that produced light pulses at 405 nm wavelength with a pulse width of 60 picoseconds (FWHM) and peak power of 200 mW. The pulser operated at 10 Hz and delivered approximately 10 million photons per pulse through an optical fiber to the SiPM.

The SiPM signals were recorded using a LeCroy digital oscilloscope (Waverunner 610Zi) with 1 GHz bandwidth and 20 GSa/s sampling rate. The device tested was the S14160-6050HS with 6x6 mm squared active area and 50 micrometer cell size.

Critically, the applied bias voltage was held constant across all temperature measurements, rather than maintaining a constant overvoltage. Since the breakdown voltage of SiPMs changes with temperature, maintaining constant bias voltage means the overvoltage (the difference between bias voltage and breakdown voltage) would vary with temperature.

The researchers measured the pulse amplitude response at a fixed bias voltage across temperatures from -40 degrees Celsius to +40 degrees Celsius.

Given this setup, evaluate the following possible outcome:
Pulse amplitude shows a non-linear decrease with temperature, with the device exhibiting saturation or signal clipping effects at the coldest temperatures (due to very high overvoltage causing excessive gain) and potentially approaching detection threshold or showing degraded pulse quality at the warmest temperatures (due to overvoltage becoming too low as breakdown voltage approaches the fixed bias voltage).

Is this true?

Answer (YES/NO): NO